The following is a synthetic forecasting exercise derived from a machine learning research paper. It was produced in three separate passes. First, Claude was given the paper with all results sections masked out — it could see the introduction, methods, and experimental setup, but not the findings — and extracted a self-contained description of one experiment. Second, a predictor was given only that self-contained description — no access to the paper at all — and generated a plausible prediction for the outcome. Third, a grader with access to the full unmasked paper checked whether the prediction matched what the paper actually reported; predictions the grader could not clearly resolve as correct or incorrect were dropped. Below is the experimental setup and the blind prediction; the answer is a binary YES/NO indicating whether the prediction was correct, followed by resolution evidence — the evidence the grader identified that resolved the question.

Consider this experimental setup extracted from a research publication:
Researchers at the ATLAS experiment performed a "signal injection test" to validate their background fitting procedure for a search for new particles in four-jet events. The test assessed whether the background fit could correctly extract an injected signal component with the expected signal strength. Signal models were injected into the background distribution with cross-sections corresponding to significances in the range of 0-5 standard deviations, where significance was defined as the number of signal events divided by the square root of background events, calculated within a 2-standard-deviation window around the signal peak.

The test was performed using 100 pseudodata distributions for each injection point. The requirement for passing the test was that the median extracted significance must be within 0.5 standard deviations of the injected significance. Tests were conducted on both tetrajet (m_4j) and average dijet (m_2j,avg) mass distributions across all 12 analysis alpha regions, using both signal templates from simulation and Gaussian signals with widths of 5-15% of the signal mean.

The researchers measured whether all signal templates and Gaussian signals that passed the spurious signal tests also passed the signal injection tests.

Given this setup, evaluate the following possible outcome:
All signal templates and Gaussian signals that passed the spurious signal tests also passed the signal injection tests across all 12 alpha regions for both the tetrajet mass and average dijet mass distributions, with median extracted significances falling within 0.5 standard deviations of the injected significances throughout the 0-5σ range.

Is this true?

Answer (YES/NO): YES